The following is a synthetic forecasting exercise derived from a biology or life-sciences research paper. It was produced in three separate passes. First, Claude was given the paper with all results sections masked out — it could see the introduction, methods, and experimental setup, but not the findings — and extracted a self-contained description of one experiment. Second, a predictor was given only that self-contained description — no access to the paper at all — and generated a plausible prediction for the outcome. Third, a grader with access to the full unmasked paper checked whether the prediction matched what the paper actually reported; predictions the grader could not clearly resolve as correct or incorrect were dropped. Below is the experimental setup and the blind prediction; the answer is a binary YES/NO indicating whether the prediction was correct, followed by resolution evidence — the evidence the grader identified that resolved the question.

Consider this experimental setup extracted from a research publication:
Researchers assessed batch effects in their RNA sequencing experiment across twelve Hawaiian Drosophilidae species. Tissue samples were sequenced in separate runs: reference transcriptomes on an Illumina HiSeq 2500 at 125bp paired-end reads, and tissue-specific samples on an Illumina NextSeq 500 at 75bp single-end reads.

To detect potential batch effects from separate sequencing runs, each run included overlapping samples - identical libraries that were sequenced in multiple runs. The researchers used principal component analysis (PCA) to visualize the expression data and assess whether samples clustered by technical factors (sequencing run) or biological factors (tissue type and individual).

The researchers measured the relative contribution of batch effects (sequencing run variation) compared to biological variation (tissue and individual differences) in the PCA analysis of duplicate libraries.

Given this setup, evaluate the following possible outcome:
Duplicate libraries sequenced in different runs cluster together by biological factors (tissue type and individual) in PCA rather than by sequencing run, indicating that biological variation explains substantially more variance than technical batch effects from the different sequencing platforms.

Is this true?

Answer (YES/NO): YES